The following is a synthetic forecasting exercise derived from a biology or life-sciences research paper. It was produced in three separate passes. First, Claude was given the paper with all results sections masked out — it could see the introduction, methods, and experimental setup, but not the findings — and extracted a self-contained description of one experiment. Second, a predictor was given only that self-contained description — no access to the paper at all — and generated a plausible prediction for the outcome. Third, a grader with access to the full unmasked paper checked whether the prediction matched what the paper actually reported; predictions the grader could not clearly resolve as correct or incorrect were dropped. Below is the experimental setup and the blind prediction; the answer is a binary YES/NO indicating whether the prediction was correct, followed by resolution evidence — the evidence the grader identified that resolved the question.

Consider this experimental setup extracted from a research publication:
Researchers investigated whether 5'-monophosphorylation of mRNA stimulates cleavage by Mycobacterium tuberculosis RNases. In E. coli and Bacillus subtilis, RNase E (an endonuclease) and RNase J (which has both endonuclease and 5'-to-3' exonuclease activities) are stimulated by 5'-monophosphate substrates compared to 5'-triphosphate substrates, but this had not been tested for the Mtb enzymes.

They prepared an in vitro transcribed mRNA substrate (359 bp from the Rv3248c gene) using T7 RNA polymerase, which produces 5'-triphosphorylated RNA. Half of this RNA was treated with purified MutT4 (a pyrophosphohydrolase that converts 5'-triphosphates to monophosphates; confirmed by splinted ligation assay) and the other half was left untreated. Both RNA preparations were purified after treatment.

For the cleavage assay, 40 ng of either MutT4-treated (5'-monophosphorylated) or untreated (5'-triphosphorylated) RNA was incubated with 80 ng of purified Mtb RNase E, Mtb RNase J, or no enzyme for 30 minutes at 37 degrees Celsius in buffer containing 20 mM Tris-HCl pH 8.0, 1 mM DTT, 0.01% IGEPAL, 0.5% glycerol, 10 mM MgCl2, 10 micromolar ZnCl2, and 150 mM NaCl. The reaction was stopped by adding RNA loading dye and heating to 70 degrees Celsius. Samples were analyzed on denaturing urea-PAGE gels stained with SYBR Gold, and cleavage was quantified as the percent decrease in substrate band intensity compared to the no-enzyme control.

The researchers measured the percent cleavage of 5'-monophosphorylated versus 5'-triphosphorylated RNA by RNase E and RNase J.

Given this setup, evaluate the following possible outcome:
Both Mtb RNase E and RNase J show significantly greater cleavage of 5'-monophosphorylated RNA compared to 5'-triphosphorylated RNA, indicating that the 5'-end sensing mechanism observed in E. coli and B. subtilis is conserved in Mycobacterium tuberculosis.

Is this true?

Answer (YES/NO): YES